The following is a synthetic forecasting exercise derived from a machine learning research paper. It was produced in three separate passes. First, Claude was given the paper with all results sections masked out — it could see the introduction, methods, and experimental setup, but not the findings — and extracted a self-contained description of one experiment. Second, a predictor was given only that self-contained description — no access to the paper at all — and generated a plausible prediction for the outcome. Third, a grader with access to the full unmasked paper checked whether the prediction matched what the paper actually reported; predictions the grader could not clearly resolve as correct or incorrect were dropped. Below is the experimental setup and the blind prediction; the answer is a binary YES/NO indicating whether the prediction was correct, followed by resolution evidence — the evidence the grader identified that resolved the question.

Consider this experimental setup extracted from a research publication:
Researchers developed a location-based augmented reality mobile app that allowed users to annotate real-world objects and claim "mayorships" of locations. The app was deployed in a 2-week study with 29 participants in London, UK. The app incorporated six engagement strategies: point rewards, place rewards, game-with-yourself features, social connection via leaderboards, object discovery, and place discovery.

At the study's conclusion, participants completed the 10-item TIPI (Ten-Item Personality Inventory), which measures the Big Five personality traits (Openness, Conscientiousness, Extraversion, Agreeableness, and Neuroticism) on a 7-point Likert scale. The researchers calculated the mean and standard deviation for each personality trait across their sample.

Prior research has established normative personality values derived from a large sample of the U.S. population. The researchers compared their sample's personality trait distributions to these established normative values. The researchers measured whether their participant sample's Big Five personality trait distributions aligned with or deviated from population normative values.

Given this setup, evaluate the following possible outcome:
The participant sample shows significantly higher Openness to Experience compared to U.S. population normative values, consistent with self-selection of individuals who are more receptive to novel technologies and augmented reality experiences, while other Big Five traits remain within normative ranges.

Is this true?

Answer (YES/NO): NO